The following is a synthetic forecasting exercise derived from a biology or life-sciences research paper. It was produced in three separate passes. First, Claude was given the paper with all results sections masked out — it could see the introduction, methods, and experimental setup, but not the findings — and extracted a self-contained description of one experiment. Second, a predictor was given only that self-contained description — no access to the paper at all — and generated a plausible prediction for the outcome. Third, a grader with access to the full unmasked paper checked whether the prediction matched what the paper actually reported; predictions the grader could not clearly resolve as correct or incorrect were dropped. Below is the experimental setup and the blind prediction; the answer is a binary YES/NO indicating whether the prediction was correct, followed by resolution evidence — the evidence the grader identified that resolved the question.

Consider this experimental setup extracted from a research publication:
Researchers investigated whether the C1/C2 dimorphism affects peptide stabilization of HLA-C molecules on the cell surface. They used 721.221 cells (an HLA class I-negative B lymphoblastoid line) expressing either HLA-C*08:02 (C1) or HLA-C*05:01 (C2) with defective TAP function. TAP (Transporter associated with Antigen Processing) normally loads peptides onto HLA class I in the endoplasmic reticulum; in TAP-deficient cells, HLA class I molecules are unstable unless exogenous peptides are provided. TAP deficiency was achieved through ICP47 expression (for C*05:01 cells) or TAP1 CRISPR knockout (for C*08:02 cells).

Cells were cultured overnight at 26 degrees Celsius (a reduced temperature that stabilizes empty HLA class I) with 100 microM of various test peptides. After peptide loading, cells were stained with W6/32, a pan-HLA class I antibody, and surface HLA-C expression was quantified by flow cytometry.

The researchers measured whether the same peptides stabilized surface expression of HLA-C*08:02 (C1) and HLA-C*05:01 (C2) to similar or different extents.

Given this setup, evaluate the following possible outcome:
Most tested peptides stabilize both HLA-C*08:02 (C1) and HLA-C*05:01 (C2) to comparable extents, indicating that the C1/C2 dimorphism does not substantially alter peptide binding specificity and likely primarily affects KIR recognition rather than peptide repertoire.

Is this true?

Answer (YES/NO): NO